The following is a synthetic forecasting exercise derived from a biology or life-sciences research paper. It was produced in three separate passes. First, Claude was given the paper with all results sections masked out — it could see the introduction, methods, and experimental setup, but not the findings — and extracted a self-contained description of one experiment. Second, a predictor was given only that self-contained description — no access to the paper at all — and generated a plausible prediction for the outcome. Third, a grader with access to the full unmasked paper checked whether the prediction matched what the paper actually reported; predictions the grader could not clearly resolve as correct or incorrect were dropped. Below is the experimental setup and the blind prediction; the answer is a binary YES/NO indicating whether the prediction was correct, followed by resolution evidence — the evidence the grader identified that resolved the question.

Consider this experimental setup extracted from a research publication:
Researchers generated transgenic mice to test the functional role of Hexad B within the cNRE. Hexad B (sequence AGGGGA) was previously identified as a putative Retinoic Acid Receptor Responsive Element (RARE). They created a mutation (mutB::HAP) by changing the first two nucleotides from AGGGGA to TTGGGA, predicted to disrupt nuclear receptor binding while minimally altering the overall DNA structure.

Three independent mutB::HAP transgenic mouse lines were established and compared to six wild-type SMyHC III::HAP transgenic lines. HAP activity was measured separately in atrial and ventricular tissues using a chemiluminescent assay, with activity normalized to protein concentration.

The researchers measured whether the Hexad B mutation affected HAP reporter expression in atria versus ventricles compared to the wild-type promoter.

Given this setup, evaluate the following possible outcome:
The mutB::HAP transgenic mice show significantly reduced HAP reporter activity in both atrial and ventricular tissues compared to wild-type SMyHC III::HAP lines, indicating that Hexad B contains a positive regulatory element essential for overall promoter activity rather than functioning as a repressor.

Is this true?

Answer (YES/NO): NO